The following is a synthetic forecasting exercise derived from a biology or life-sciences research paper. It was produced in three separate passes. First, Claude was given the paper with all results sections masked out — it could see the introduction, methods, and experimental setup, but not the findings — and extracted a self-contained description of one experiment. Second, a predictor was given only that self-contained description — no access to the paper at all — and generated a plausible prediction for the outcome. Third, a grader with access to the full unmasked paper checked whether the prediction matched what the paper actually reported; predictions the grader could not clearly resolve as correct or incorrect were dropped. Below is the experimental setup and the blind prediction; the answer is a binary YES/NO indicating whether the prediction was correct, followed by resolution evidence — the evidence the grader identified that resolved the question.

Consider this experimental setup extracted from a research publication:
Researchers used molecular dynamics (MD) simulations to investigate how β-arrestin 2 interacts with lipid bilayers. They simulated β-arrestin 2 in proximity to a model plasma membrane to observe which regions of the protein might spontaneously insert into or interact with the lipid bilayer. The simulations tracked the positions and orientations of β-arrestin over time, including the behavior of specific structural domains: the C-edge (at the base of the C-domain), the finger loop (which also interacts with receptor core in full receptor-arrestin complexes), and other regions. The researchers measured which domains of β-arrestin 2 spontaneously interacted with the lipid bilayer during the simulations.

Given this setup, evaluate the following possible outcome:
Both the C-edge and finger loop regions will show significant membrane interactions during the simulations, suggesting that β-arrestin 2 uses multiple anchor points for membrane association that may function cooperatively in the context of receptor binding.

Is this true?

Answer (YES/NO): YES